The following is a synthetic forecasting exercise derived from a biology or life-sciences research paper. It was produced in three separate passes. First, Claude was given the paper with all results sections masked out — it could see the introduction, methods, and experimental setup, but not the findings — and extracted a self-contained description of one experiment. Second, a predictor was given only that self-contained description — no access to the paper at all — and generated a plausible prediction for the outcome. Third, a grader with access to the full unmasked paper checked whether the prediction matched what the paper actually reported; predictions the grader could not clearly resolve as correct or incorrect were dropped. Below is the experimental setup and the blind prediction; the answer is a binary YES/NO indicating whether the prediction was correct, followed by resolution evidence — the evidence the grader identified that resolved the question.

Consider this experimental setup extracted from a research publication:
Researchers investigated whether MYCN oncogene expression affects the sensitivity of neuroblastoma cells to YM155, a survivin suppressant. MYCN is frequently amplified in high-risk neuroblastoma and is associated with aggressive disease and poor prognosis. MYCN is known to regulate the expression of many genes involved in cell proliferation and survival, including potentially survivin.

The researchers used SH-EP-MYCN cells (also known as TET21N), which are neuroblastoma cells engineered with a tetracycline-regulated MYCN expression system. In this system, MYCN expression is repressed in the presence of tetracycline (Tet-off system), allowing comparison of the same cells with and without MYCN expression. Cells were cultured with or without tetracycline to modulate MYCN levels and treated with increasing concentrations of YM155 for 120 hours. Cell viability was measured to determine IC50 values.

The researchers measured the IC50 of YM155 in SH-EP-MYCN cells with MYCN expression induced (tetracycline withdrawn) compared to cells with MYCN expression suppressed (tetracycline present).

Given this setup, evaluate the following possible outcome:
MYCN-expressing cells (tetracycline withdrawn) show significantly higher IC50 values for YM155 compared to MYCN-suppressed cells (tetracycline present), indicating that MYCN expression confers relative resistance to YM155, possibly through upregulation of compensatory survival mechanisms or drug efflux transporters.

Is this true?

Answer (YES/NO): NO